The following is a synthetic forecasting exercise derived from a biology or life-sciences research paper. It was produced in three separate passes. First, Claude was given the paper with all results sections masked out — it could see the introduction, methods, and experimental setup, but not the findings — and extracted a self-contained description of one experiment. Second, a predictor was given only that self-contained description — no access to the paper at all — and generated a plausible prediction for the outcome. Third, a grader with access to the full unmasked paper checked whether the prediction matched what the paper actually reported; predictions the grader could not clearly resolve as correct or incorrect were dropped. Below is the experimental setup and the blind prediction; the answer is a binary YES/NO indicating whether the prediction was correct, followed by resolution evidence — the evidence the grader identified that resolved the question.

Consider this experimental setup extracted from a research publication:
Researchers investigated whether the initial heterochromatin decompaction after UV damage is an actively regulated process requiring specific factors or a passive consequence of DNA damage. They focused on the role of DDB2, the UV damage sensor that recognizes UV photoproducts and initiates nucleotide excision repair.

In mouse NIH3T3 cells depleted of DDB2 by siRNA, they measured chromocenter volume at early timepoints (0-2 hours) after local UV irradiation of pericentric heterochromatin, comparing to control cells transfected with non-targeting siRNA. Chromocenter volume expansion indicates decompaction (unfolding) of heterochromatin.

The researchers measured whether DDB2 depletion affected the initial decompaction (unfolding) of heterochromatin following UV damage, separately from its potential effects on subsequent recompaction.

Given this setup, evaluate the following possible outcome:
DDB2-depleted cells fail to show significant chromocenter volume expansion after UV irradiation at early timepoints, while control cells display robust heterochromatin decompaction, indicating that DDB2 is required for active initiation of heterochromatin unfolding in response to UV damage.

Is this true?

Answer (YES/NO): YES